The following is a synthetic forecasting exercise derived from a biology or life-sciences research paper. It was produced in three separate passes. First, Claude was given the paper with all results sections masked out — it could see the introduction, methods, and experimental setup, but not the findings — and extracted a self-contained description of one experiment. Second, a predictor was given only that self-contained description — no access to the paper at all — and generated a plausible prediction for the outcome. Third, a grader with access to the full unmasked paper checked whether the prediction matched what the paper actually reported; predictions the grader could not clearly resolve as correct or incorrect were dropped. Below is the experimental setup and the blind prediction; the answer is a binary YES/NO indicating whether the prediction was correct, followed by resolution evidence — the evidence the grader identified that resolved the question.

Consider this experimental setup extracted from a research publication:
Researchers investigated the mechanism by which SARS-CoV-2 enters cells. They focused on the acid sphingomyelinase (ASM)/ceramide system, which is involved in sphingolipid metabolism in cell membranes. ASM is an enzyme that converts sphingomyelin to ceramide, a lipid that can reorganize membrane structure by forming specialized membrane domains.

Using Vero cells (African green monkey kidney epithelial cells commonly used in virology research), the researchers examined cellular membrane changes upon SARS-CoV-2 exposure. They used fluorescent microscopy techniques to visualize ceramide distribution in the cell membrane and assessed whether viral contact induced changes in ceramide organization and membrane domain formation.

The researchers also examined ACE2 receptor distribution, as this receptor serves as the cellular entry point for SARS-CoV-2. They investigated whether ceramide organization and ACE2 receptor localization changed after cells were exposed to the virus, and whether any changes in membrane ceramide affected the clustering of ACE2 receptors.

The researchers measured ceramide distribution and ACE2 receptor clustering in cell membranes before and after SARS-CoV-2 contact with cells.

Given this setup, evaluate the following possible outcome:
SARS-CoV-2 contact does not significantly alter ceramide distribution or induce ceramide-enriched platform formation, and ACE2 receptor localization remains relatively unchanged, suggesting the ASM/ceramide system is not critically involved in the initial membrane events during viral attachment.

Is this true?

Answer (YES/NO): NO